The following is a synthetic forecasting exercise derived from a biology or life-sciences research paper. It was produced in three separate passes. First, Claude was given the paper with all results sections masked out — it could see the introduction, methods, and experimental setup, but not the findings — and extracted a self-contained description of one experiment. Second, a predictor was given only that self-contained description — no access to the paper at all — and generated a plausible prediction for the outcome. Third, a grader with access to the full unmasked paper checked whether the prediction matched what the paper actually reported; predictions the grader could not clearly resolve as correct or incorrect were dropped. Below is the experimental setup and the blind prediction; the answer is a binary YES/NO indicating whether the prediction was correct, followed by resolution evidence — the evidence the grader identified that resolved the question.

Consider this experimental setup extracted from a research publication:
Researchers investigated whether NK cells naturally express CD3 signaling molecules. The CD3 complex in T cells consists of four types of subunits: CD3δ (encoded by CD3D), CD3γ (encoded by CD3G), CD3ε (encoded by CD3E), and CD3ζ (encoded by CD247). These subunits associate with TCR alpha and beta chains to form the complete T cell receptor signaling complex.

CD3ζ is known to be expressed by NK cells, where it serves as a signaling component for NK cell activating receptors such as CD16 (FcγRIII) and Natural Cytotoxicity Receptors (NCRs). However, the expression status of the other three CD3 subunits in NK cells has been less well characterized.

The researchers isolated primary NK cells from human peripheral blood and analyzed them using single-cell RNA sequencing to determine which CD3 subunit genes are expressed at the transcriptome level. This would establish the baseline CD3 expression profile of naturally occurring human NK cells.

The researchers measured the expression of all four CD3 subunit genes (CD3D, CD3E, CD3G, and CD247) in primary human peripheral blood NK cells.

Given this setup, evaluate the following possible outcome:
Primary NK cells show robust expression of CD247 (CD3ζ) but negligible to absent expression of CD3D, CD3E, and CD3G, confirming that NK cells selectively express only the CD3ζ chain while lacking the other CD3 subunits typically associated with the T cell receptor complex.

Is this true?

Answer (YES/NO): NO